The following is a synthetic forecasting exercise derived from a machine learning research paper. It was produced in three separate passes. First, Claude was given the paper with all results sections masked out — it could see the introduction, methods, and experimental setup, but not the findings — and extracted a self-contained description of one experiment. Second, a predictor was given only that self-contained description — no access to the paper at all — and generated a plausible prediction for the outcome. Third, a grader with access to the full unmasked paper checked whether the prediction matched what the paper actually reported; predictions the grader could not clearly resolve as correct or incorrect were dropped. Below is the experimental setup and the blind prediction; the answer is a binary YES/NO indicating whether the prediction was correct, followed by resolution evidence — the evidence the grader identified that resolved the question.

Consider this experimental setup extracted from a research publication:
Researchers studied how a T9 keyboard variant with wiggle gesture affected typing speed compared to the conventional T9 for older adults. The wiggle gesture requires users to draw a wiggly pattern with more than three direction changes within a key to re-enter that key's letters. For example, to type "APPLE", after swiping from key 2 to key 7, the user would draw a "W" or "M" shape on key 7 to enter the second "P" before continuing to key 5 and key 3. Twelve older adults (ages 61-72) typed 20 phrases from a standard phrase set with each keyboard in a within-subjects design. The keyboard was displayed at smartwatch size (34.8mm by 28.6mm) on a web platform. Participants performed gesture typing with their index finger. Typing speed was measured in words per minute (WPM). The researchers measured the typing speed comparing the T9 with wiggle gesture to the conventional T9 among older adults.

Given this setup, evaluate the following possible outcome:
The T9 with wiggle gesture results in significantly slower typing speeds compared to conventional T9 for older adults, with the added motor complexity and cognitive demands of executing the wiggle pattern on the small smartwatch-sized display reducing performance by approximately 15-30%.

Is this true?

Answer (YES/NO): NO